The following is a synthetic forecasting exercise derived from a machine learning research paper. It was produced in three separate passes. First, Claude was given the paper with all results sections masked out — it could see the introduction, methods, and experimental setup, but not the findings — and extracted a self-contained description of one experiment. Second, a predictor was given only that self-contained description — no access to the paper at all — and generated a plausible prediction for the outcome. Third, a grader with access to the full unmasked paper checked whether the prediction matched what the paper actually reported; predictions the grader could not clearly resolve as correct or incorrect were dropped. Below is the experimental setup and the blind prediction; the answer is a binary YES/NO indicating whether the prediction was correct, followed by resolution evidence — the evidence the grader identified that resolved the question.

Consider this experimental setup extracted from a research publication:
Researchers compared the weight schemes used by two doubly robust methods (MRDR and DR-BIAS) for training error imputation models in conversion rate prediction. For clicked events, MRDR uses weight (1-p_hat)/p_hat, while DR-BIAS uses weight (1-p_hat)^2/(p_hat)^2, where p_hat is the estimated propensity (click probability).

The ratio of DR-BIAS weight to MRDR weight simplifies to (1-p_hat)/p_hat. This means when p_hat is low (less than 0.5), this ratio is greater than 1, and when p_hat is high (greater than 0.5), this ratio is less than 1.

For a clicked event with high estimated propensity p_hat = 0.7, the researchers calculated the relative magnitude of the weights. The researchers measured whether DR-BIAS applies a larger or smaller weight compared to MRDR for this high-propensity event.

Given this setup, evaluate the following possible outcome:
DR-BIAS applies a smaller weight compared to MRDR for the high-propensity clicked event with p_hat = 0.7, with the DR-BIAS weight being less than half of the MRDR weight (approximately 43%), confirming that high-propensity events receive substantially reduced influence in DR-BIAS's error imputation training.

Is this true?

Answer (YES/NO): YES